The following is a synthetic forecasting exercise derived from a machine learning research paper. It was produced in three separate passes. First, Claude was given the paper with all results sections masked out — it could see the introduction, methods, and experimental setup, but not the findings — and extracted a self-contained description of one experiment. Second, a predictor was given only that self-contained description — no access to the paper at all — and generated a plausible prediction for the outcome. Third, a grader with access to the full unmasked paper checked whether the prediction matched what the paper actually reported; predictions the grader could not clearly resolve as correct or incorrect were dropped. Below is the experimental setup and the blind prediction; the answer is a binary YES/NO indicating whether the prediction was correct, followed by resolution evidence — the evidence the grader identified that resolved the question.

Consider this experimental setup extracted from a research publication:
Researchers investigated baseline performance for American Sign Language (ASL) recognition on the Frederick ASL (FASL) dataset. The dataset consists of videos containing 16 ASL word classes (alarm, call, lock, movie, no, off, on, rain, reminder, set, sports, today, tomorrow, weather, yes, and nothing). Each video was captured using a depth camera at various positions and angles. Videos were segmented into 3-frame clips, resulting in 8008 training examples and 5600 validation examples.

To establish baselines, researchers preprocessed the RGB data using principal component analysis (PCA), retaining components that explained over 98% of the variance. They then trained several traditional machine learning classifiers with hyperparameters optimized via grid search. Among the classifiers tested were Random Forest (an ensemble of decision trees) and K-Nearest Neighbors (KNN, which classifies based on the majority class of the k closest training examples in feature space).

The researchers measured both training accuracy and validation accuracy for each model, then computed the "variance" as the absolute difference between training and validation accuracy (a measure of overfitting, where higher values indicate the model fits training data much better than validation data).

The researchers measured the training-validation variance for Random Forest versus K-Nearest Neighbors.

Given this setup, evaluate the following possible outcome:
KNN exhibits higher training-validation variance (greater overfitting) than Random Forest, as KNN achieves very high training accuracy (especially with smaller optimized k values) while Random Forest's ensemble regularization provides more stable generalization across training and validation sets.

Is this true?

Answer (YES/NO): NO